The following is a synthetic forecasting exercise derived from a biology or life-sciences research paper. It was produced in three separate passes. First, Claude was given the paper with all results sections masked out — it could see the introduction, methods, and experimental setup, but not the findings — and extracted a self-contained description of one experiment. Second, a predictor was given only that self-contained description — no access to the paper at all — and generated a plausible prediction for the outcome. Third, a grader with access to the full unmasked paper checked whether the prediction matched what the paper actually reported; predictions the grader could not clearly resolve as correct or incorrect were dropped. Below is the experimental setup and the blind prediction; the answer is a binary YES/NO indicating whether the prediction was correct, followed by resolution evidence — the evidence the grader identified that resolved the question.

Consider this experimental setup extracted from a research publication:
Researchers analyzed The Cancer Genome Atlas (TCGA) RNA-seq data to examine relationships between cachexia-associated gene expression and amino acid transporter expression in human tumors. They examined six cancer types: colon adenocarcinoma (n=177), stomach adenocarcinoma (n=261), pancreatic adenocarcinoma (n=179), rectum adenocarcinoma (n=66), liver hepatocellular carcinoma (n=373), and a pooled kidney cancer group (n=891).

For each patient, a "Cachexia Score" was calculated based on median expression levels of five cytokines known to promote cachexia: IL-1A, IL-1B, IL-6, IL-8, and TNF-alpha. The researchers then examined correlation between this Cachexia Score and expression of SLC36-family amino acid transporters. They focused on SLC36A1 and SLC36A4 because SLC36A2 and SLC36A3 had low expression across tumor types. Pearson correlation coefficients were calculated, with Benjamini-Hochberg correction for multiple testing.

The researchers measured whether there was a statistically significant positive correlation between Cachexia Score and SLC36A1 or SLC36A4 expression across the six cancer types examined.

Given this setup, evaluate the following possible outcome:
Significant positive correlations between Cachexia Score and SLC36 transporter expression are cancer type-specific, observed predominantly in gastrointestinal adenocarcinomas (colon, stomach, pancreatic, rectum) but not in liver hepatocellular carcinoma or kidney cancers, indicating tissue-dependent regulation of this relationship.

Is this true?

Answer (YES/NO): NO